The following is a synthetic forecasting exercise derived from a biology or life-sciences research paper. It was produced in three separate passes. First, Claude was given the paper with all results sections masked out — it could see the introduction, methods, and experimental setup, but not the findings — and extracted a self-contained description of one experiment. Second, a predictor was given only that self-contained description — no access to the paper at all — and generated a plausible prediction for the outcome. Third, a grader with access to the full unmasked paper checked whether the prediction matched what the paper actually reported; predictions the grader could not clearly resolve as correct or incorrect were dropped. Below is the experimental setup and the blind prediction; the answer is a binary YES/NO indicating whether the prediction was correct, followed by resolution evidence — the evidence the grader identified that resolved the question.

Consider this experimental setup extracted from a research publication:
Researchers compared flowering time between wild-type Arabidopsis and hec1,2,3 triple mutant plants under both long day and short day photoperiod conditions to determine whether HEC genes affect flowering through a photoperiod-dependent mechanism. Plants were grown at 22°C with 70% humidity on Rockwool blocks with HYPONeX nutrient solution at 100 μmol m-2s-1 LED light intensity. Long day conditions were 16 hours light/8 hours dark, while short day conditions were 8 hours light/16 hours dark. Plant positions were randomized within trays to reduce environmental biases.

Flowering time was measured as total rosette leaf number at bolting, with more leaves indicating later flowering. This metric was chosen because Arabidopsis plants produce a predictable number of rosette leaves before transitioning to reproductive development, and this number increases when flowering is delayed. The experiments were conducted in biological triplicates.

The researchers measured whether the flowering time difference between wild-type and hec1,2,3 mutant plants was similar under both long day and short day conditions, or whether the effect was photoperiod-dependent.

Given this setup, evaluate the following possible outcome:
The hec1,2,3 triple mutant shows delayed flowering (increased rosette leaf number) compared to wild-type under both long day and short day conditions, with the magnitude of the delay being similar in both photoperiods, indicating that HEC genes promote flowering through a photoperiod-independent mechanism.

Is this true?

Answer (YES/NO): NO